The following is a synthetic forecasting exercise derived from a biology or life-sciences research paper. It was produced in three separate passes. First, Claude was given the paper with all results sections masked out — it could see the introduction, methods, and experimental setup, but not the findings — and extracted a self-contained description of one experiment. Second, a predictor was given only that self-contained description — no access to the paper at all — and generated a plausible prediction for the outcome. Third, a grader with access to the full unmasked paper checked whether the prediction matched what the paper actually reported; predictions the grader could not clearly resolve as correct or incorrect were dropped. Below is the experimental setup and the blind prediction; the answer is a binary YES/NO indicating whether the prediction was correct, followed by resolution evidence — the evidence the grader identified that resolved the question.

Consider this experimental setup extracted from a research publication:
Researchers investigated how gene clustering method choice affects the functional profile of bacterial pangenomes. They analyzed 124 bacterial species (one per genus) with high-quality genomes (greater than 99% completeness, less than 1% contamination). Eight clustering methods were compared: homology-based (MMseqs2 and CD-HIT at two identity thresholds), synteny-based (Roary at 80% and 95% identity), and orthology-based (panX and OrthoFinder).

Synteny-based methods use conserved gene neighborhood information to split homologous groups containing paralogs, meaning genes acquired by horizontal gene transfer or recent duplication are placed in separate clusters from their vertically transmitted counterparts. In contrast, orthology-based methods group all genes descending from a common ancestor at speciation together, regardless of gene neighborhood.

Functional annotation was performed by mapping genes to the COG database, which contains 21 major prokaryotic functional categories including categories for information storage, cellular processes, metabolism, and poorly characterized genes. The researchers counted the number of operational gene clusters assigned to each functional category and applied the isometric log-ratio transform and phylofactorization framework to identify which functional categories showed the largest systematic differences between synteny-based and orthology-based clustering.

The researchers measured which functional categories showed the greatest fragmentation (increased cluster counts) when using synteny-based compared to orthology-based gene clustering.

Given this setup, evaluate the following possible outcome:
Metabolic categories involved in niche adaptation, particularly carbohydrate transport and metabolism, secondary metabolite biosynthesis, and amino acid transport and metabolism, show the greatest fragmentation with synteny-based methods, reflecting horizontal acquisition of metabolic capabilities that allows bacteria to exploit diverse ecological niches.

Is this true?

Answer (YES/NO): NO